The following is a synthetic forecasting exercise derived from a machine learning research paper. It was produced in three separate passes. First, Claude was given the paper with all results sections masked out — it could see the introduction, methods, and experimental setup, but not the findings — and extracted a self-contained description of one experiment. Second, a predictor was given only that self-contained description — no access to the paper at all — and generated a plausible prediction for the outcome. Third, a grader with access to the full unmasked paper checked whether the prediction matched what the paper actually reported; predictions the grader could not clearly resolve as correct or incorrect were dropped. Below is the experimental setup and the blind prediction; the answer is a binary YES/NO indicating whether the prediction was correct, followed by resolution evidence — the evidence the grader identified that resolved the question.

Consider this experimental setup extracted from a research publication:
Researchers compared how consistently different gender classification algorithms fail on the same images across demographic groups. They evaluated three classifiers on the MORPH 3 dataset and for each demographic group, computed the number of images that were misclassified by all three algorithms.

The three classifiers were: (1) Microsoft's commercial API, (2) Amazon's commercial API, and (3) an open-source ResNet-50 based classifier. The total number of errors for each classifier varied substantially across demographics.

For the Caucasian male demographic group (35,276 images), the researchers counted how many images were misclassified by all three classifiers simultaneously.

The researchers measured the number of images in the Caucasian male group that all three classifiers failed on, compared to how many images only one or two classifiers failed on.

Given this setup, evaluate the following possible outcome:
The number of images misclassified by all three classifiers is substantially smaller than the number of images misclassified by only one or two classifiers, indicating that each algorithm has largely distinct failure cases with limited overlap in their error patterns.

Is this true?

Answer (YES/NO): YES